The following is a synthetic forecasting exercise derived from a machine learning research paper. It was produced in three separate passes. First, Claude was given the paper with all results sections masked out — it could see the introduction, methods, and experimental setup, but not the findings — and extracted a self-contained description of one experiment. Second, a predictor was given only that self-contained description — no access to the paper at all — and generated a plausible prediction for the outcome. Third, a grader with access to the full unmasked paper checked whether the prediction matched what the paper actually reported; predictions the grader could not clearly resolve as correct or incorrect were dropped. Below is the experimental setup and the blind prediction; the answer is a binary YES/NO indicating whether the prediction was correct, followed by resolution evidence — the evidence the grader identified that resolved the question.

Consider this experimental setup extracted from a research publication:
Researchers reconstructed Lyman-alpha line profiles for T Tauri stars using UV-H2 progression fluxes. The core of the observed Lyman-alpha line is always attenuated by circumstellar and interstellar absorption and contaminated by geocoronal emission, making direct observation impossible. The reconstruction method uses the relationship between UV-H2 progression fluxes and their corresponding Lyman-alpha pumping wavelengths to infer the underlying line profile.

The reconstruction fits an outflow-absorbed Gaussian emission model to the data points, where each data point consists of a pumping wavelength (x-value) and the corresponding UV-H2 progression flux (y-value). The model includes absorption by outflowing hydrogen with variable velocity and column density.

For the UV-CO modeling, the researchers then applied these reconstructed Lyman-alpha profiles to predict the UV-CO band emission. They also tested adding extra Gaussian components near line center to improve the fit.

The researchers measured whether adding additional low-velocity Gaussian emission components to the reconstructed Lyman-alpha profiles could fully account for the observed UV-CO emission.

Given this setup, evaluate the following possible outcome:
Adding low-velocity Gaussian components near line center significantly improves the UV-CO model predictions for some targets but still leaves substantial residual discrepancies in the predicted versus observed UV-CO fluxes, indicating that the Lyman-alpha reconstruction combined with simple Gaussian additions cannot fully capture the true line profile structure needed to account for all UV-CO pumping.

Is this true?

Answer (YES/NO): YES